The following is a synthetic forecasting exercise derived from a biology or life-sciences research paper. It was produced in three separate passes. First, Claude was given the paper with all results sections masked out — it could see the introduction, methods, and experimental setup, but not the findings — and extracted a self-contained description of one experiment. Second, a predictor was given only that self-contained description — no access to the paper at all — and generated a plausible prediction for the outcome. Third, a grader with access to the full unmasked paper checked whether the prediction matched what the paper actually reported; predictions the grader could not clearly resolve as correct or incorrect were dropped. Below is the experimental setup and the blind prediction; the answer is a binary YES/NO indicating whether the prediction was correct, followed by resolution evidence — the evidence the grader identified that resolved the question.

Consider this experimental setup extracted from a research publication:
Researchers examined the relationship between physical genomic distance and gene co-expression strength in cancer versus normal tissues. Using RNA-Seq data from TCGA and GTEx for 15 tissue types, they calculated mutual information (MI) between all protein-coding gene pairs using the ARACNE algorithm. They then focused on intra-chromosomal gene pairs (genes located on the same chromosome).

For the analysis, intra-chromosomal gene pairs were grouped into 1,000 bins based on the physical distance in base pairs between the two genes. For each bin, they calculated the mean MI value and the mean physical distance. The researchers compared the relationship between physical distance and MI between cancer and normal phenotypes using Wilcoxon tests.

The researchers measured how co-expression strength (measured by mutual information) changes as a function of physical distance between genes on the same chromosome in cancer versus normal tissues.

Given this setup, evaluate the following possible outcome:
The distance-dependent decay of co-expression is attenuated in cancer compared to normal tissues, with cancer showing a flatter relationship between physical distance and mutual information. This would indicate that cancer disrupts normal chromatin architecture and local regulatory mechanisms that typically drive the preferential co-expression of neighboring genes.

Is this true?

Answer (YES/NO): NO